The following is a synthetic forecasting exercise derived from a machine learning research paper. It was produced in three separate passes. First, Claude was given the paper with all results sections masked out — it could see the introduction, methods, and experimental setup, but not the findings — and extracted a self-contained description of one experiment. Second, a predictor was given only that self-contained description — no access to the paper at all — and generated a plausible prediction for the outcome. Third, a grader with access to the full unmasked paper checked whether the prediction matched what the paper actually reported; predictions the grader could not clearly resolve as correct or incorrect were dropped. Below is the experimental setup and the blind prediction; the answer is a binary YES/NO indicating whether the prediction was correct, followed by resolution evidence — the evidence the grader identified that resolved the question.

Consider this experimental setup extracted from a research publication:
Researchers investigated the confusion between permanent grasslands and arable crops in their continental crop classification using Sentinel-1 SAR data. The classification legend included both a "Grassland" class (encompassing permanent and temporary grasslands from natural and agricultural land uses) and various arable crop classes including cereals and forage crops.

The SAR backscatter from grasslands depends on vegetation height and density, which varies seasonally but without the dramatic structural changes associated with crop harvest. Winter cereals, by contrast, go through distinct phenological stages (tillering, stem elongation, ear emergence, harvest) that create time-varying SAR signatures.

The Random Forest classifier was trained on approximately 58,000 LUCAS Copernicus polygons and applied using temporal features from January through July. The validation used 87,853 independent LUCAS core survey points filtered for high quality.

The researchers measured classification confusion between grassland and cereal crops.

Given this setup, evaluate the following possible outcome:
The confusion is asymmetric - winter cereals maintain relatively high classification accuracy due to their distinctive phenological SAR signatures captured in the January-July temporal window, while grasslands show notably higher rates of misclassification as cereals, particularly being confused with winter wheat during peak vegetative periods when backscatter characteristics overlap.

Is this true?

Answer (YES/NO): NO